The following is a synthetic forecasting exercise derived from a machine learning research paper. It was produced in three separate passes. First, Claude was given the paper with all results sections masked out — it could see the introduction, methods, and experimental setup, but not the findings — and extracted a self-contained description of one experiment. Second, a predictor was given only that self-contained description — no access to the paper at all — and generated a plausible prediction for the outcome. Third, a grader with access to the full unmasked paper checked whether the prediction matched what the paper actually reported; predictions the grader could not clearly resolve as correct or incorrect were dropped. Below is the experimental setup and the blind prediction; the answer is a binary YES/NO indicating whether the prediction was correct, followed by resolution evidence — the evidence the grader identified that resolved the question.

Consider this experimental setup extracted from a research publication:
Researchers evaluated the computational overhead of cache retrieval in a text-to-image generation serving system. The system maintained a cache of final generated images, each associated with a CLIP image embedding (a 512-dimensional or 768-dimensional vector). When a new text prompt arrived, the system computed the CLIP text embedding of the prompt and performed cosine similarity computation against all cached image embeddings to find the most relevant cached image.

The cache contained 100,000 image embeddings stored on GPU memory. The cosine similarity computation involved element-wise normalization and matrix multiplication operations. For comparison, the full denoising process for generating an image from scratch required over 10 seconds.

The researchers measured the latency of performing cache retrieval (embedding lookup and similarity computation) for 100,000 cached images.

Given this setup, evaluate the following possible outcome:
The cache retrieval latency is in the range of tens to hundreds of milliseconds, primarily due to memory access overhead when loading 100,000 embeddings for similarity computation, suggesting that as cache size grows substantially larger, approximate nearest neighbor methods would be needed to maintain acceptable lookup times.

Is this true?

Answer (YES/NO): NO